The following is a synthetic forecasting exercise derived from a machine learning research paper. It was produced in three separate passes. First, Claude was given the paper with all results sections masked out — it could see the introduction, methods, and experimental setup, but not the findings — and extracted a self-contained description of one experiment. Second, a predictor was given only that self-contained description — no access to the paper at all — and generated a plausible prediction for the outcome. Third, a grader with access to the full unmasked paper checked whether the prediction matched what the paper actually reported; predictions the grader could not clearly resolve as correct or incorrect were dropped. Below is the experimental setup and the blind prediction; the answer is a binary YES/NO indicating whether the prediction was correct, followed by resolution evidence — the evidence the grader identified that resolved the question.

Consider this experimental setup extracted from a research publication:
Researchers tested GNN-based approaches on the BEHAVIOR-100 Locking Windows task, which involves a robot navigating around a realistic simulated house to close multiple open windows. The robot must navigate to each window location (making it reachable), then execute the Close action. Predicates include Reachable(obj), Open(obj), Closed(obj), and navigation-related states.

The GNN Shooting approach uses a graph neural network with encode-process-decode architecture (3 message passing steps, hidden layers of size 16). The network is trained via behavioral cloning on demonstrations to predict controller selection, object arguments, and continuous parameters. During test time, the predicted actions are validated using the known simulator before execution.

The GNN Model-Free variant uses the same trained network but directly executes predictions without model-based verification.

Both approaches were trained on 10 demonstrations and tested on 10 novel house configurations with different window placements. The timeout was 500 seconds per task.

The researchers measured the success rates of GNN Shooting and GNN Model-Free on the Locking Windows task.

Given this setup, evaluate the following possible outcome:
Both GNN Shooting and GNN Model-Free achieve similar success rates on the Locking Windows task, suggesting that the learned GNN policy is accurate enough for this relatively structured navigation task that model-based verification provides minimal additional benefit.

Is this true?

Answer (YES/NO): NO